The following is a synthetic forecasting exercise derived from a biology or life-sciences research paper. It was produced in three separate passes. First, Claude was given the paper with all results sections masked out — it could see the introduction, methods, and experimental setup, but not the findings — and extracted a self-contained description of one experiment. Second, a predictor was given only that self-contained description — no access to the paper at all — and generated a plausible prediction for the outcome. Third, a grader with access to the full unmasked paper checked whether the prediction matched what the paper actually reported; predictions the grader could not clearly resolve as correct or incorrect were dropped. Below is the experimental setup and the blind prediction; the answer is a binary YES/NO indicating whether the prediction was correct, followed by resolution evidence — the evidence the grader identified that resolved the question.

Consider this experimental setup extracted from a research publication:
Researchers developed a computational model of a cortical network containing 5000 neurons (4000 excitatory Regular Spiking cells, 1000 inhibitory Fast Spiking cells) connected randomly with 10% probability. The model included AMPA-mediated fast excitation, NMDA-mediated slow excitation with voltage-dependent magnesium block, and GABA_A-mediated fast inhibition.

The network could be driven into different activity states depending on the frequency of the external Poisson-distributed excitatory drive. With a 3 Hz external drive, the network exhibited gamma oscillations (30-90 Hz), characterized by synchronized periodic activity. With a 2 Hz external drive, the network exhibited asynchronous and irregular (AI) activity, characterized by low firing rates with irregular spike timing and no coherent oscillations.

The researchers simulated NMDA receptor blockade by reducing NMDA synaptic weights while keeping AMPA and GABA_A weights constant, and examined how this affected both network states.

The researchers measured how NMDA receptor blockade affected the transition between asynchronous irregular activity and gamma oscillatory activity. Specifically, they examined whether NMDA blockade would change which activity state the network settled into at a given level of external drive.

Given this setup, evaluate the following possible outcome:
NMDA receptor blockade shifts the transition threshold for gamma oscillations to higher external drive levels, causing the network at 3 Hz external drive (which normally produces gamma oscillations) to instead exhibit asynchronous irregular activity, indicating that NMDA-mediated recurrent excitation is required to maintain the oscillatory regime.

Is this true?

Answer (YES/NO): NO